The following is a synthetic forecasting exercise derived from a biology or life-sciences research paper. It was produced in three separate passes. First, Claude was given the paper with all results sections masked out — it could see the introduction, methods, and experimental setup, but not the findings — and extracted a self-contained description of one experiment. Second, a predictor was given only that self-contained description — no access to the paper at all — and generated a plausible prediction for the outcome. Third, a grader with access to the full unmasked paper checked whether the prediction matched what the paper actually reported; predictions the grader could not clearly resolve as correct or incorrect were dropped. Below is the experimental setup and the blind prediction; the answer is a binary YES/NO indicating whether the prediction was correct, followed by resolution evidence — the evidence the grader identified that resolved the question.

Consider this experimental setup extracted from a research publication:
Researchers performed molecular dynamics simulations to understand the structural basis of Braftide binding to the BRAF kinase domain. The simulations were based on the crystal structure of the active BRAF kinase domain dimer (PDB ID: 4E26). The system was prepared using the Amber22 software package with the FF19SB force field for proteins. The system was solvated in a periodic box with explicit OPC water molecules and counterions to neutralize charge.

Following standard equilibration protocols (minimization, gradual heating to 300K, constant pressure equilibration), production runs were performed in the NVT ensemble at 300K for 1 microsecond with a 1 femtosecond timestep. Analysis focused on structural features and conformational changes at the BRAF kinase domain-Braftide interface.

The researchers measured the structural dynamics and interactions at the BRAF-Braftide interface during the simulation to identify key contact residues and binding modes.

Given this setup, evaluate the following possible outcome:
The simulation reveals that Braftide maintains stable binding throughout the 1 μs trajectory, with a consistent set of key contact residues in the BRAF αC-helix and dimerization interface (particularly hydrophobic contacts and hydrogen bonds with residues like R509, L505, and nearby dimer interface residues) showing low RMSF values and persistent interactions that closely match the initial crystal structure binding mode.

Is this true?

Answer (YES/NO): NO